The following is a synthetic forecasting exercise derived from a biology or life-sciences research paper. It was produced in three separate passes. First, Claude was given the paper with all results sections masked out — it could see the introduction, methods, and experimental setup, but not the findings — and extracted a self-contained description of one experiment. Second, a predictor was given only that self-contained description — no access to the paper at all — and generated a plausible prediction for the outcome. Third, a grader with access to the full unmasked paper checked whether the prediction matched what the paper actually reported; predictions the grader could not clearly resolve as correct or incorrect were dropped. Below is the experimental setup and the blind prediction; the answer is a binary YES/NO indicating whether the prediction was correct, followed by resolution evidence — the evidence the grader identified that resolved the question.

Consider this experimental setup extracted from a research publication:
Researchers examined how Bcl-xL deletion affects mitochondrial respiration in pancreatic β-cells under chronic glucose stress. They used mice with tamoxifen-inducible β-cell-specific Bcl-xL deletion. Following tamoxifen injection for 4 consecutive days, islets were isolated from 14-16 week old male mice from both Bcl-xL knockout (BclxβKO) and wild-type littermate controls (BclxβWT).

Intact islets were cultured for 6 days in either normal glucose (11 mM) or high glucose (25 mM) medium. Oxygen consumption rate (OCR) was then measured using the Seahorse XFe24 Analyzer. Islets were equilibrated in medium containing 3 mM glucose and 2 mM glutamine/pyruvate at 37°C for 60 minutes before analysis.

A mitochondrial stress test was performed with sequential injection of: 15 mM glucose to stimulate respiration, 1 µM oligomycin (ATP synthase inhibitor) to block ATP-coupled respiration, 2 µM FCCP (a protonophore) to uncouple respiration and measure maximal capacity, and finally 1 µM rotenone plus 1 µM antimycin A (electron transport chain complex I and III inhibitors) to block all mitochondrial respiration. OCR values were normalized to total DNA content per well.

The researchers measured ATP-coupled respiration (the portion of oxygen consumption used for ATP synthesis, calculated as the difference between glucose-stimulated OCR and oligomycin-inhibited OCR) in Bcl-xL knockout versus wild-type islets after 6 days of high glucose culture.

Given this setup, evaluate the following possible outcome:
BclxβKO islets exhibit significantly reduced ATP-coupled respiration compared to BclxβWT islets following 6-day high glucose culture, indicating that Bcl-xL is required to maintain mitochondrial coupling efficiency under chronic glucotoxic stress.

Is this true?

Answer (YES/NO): YES